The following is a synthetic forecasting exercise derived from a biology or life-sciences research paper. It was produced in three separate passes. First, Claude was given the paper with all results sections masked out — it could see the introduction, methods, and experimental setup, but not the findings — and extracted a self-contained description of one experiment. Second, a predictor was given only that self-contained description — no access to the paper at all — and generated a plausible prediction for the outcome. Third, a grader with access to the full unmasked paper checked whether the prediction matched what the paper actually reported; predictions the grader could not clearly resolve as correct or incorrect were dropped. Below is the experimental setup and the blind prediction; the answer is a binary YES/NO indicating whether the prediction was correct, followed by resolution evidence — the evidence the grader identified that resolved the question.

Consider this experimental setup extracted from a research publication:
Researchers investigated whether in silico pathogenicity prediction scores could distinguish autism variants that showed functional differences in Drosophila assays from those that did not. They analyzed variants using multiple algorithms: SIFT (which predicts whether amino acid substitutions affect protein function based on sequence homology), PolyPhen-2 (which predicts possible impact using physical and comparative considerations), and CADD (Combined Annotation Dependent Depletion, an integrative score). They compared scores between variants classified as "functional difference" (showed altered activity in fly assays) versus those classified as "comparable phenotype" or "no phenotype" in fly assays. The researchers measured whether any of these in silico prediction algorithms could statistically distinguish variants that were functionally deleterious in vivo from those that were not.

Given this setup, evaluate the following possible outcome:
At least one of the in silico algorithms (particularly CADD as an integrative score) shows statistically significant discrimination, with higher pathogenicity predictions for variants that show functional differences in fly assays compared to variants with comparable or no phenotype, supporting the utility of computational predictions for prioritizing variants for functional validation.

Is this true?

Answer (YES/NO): NO